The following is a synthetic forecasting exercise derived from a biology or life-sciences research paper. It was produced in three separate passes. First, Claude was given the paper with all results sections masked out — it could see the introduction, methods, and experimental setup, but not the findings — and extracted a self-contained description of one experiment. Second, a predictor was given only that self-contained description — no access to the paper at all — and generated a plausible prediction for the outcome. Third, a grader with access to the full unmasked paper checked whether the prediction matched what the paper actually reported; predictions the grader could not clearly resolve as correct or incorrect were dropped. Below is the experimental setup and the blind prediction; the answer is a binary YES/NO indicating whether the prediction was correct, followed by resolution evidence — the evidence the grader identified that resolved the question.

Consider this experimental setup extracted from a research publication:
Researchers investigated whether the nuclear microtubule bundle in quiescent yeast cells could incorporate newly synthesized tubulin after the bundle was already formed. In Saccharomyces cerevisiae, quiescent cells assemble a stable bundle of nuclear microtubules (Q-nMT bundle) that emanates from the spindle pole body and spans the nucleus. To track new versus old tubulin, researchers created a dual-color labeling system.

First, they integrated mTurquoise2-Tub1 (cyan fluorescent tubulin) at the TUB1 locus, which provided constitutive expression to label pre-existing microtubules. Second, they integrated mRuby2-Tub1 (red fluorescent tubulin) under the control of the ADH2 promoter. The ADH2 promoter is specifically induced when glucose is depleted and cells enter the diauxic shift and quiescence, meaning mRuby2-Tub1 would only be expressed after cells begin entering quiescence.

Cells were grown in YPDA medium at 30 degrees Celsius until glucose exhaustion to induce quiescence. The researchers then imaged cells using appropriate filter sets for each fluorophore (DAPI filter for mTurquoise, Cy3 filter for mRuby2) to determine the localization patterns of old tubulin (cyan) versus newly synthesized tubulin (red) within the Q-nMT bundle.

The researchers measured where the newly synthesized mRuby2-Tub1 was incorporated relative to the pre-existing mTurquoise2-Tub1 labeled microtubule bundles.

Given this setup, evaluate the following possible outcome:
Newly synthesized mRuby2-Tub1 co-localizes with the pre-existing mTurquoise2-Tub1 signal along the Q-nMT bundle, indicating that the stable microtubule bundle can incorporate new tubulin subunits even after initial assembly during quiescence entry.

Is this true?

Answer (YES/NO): YES